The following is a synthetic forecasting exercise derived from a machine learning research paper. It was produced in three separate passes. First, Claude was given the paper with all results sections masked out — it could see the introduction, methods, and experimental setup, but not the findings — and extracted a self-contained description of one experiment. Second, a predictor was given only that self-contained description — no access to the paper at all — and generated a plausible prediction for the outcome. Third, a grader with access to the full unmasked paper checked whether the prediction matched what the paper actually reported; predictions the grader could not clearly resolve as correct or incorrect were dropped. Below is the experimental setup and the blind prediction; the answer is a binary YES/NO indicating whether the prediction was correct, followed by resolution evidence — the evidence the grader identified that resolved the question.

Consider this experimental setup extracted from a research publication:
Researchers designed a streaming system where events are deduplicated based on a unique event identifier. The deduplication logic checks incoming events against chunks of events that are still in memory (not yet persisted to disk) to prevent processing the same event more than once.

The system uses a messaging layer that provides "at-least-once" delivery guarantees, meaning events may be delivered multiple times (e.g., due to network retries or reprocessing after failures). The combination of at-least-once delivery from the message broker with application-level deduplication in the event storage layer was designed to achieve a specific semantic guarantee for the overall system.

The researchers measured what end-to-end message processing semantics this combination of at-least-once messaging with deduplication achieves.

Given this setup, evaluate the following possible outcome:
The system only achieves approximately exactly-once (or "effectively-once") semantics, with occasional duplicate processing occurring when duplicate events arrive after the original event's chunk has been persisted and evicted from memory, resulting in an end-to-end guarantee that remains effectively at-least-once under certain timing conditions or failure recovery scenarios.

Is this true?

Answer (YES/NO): NO